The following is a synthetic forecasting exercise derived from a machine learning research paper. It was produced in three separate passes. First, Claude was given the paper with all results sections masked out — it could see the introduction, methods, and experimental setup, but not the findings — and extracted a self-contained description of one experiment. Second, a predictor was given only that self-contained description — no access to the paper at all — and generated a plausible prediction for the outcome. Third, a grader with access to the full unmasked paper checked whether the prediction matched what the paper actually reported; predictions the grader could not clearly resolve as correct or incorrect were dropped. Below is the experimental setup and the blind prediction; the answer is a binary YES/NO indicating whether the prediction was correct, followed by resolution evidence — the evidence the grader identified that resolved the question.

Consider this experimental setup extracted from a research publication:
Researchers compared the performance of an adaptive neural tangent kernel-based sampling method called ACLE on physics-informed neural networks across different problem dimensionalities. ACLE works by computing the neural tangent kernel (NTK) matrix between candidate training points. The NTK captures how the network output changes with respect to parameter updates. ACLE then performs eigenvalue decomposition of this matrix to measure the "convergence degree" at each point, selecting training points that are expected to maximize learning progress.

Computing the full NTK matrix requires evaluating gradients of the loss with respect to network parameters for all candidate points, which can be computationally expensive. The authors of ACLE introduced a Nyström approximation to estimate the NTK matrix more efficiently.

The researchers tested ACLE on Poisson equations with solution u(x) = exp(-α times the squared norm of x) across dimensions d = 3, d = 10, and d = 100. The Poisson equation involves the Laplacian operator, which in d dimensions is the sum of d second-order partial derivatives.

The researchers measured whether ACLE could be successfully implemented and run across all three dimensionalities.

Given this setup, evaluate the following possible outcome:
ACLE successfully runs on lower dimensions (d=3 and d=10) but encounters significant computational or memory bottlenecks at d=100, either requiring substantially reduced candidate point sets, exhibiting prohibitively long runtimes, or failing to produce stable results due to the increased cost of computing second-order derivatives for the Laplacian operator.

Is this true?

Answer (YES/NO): YES